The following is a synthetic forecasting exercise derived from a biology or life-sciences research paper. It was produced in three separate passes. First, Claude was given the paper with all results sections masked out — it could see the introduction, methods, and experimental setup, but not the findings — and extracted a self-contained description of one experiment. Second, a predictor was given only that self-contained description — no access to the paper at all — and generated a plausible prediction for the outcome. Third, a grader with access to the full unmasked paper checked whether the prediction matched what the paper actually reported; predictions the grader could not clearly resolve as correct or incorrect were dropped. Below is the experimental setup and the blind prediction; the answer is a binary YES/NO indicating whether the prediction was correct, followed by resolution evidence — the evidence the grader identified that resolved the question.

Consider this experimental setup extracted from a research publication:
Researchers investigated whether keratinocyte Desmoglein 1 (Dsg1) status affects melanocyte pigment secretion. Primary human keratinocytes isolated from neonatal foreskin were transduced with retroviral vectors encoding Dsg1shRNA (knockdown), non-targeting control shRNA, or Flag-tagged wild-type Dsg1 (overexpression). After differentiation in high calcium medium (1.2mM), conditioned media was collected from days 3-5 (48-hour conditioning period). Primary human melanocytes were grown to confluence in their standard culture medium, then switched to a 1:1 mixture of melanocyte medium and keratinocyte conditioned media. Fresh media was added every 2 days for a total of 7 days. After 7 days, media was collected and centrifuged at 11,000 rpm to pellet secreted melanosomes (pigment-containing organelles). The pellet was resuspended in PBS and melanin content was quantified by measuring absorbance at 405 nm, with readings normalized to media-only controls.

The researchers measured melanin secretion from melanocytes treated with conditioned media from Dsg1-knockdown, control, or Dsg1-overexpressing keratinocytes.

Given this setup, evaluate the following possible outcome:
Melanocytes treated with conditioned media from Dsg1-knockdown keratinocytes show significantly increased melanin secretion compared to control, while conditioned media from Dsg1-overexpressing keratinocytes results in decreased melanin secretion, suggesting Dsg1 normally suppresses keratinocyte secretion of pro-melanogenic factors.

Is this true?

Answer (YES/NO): NO